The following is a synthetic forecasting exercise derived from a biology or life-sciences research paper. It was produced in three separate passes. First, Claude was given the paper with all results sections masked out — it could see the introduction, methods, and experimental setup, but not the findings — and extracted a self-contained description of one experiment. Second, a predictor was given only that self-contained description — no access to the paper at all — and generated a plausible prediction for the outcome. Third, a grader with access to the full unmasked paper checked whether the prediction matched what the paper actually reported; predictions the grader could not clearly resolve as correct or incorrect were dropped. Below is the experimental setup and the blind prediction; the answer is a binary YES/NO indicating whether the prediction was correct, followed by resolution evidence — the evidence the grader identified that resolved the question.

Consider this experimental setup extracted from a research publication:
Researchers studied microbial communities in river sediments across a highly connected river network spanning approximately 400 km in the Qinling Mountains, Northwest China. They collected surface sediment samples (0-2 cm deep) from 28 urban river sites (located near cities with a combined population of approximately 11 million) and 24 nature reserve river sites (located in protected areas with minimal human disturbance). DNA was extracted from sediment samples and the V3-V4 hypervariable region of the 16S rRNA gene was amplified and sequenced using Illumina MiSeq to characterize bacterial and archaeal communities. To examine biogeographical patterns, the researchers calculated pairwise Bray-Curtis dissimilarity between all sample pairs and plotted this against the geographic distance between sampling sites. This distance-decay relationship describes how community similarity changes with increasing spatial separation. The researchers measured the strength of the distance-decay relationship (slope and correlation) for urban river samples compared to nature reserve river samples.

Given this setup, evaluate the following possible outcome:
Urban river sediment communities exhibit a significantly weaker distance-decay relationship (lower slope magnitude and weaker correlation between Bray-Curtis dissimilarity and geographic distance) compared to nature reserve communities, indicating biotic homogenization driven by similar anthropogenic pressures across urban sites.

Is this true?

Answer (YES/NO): YES